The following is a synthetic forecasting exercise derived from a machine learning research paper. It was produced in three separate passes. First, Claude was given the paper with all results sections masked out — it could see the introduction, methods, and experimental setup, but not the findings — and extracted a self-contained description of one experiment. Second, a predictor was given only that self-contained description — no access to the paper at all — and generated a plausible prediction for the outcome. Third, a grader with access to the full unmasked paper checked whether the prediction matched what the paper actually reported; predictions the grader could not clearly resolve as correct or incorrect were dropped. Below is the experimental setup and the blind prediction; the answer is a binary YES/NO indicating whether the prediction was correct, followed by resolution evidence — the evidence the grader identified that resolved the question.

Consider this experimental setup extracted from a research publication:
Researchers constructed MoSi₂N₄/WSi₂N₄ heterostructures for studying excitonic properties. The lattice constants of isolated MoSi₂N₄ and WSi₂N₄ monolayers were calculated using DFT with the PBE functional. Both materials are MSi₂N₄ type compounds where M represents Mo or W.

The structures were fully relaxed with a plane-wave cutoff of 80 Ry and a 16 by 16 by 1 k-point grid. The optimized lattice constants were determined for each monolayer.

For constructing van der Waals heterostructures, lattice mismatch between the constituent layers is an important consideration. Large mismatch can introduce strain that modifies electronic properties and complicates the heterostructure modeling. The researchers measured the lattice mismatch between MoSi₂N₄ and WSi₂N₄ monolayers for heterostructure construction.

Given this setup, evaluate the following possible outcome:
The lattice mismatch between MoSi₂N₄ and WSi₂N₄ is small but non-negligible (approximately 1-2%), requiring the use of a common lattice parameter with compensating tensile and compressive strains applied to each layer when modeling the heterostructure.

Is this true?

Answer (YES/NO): NO